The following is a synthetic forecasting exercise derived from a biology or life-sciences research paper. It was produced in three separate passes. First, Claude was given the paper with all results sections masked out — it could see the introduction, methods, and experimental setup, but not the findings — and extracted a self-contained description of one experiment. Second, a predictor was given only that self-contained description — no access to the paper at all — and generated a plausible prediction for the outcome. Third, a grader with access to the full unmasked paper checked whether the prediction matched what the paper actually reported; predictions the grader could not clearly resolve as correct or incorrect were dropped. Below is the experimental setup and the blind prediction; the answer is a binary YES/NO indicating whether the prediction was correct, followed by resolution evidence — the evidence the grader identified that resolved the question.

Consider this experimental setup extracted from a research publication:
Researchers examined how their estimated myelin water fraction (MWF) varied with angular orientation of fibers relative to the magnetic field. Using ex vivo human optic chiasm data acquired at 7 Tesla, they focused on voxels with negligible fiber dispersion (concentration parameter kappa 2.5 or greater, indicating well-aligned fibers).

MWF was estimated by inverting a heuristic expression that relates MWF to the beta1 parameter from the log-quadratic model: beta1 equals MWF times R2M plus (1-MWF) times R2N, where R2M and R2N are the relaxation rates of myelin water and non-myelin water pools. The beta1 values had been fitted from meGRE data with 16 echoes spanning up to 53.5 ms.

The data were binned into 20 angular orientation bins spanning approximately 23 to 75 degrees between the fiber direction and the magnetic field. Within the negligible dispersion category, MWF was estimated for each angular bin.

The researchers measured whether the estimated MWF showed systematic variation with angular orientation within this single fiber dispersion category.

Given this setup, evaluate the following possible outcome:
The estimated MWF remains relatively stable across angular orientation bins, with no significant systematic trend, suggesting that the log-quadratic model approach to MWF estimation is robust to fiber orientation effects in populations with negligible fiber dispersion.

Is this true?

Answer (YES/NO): NO